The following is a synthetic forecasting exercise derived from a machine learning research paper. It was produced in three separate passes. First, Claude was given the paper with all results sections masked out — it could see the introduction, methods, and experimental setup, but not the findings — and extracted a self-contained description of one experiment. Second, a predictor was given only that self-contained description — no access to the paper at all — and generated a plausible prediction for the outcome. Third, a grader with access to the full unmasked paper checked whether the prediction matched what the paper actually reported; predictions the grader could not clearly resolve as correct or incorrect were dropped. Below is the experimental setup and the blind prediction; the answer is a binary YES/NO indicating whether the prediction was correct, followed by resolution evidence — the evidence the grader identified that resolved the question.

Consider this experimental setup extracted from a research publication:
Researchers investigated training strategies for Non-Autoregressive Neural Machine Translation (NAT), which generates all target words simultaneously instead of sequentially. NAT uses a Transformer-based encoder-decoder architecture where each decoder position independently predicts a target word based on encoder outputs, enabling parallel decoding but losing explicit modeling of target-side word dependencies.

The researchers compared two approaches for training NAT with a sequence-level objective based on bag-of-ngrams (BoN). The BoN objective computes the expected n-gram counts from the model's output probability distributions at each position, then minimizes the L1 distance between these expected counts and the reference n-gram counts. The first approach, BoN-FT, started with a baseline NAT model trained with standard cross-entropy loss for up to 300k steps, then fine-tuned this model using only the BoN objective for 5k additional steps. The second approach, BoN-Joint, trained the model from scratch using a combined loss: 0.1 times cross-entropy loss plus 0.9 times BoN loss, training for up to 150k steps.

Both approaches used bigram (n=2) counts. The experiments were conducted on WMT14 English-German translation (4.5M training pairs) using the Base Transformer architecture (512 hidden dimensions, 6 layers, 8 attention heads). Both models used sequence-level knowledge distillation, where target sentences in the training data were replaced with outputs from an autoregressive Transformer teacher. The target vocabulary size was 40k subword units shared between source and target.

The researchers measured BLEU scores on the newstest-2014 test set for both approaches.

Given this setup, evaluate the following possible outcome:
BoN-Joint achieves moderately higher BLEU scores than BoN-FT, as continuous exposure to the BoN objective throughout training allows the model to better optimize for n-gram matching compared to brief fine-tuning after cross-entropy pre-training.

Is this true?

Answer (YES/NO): YES